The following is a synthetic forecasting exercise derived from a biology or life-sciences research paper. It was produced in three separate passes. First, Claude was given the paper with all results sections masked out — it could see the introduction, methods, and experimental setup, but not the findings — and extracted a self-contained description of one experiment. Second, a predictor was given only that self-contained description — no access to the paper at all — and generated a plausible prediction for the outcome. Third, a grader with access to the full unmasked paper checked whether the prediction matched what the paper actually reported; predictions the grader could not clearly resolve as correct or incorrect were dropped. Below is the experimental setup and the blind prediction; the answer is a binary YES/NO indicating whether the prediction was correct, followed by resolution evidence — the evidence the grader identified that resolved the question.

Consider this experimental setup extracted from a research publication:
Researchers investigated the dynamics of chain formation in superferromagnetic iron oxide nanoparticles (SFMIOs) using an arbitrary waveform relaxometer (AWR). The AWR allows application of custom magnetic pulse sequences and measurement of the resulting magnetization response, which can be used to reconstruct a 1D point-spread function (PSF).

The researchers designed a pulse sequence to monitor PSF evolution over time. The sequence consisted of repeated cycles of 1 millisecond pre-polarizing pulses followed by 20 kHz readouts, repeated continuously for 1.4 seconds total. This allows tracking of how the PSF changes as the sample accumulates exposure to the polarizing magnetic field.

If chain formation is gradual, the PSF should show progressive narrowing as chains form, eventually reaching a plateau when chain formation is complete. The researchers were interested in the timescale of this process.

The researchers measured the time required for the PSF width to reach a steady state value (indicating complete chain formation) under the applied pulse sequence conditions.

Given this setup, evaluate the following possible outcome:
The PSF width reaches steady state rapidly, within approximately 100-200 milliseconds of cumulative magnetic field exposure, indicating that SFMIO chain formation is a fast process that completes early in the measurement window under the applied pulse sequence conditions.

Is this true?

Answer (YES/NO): NO